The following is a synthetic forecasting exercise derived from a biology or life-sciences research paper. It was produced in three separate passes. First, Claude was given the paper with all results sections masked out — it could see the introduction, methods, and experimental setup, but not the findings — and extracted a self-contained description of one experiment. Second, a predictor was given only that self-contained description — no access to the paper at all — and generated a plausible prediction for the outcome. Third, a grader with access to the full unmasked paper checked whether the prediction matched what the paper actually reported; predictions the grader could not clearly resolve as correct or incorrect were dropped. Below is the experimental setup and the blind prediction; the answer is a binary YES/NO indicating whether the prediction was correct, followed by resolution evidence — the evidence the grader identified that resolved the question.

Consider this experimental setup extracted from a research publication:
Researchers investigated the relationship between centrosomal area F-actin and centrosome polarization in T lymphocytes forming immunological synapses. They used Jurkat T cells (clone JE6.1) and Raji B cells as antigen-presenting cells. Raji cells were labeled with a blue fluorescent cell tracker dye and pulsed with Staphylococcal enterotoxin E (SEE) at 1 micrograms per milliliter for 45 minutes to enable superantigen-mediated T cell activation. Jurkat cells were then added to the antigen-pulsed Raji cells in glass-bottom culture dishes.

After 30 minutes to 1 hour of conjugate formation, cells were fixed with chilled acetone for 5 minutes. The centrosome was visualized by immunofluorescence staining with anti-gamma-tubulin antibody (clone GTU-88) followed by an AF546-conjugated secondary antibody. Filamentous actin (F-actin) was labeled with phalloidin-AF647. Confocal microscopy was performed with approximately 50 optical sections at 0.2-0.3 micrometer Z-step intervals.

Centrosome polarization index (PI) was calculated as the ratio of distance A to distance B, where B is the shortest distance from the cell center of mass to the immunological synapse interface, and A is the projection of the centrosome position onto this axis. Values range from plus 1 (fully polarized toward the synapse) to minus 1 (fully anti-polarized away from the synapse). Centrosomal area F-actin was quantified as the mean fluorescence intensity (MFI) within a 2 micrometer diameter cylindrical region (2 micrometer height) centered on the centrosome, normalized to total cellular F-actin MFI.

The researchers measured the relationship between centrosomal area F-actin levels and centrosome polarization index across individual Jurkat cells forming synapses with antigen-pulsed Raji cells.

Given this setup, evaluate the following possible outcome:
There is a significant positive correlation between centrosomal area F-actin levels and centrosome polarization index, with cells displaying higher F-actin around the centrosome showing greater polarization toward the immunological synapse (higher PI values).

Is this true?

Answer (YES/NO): NO